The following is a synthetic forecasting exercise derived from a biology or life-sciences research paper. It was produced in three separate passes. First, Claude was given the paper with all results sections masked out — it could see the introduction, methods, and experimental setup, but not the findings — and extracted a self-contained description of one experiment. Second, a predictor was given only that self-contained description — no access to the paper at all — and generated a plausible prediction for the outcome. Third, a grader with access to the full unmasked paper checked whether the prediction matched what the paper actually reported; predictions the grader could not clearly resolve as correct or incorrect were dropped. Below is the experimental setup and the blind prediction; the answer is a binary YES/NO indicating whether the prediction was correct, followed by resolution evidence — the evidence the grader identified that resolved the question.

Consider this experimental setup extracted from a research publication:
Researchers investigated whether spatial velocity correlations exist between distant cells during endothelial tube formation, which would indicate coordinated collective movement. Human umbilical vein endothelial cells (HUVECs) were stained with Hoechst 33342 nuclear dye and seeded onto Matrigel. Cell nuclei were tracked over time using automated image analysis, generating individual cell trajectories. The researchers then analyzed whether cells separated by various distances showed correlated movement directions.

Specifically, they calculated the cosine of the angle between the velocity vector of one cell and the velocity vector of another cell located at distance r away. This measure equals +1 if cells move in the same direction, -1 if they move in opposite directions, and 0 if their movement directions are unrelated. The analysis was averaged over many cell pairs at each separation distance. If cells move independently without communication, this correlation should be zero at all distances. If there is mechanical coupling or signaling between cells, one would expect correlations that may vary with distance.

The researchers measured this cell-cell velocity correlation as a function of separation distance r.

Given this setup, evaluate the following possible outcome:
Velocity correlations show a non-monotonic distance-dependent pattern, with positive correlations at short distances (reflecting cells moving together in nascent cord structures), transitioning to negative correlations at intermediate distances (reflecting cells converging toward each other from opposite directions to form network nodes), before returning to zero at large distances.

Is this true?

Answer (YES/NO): NO